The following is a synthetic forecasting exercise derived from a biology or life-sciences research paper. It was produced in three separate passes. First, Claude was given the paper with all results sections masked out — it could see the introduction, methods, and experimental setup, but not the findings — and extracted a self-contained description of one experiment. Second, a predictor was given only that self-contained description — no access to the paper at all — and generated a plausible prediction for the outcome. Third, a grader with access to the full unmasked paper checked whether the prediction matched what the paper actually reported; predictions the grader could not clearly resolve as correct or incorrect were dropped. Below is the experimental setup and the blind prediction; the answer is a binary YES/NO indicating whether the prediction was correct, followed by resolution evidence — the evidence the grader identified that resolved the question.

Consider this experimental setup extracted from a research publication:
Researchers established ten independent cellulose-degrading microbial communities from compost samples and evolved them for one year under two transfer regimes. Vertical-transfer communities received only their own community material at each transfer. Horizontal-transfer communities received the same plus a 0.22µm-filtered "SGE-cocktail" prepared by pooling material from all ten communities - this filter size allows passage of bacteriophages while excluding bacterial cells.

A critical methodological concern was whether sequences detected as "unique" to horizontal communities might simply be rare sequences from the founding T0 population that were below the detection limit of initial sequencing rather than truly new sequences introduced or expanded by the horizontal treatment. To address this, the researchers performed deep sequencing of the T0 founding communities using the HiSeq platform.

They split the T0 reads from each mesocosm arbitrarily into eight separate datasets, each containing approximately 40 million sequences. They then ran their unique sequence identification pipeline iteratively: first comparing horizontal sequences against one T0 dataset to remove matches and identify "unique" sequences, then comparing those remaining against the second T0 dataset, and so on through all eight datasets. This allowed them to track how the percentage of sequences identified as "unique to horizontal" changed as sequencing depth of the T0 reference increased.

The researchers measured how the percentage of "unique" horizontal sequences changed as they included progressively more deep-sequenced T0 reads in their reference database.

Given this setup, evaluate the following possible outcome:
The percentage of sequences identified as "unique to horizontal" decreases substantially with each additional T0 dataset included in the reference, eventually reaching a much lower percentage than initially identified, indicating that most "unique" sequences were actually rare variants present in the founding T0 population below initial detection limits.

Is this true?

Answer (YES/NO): NO